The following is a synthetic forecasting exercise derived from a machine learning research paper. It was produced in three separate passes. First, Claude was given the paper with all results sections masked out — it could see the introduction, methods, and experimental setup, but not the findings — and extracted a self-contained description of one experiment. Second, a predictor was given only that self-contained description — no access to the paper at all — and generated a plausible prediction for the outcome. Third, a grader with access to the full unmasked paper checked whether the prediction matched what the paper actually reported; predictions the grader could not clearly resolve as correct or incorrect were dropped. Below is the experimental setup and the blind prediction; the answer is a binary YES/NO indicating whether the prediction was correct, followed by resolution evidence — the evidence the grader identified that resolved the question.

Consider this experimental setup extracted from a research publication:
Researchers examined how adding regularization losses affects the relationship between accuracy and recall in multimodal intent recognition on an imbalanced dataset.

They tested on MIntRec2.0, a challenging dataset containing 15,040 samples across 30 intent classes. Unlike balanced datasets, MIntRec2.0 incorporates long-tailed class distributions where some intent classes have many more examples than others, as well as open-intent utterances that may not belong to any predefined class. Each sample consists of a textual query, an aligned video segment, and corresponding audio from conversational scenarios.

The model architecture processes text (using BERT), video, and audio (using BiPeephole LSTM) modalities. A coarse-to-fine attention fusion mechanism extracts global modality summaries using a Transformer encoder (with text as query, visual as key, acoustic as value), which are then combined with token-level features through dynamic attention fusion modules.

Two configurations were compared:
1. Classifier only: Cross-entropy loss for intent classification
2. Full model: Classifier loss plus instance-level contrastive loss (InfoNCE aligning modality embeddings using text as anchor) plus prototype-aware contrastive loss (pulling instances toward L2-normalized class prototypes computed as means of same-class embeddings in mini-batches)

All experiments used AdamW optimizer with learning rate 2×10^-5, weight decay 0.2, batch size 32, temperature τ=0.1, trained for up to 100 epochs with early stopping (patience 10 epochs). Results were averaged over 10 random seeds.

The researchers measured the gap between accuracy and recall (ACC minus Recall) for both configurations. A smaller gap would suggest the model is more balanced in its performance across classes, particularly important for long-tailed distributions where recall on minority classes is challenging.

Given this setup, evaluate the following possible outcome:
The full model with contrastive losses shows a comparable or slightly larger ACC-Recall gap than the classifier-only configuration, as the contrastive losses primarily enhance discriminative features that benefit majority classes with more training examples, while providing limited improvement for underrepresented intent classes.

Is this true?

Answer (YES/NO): NO